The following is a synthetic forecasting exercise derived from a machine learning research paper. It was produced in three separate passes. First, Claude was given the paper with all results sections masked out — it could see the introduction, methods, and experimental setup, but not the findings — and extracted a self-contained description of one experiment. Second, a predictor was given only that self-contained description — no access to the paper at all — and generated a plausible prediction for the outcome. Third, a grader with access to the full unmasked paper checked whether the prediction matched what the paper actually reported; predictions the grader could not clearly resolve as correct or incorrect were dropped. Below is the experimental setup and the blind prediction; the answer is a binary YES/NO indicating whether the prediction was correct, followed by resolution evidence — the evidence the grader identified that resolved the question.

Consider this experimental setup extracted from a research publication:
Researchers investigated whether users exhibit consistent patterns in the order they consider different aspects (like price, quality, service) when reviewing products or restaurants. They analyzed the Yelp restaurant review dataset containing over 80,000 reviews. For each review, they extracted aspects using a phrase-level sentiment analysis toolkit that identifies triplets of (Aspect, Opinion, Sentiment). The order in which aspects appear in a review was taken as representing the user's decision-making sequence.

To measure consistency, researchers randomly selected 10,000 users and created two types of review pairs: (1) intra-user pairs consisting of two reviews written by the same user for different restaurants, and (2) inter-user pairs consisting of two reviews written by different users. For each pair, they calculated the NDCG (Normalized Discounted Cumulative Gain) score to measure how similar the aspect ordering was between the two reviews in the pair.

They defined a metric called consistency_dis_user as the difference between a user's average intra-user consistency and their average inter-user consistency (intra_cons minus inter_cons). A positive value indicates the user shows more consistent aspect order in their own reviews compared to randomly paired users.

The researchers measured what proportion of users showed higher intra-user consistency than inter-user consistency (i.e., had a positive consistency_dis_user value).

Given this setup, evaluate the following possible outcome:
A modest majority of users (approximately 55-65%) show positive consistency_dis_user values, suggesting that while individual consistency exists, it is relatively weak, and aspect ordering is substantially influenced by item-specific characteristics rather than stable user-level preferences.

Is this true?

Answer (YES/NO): NO